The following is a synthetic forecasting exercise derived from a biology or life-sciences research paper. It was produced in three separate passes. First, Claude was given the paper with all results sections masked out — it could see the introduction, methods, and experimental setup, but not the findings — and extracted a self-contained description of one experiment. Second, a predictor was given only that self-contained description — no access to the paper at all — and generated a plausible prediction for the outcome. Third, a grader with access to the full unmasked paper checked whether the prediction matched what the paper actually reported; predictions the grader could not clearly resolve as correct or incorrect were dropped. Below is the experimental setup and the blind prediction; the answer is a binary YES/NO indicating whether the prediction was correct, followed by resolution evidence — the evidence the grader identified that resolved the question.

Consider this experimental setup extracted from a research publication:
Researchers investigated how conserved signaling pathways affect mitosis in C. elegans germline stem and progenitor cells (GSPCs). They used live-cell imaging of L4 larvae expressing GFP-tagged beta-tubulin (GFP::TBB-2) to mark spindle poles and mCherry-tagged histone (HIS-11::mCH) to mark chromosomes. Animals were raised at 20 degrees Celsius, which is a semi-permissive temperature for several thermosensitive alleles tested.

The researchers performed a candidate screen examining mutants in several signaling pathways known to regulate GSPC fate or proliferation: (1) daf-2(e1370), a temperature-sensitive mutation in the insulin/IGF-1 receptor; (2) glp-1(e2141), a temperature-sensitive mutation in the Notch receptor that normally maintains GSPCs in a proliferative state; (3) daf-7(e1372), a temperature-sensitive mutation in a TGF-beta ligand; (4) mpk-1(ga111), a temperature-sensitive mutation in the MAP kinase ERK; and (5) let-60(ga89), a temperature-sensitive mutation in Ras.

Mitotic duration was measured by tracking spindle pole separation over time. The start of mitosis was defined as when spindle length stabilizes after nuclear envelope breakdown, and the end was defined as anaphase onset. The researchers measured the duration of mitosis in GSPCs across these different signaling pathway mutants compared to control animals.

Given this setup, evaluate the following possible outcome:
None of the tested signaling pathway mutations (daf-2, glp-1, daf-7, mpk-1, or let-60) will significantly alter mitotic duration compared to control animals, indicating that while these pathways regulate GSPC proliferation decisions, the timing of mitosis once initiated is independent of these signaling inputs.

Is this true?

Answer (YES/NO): NO